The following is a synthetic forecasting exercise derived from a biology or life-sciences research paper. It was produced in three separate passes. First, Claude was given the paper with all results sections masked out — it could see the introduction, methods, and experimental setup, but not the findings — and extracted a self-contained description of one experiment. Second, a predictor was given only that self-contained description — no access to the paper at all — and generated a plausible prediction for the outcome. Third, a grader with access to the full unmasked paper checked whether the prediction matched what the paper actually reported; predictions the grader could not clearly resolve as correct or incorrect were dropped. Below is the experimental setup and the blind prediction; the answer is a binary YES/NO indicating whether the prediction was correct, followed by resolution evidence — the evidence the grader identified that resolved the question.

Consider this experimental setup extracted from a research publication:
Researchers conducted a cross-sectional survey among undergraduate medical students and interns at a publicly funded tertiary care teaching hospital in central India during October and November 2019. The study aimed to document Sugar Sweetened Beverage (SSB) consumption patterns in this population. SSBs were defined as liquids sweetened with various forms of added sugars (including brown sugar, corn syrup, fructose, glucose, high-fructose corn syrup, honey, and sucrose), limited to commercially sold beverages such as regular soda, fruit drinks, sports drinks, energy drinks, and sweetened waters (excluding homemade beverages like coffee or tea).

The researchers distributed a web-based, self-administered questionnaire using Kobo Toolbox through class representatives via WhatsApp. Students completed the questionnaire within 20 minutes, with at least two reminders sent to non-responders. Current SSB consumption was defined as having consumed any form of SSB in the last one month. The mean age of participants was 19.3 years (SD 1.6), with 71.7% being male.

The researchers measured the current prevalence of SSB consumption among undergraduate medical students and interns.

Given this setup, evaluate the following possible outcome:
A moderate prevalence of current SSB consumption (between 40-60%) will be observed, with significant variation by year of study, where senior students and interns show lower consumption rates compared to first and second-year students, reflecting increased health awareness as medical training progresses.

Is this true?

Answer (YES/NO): NO